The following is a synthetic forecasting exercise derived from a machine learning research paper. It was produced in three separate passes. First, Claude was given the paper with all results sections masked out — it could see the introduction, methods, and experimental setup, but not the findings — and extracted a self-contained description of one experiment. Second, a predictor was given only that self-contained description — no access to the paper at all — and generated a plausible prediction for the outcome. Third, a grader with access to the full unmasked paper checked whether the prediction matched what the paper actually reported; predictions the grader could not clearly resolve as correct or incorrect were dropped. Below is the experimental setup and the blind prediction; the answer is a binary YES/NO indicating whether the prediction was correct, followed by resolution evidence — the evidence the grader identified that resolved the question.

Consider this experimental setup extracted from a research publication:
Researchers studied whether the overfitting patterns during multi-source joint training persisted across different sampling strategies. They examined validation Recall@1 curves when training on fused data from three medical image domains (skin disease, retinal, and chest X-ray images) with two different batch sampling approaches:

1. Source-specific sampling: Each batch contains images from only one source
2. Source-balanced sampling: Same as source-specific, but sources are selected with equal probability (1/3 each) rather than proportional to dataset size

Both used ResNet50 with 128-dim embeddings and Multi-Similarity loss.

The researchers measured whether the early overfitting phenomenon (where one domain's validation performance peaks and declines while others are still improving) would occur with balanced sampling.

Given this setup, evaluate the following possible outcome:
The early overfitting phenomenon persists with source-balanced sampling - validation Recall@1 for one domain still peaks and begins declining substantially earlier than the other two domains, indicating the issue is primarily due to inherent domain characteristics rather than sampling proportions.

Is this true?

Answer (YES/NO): YES